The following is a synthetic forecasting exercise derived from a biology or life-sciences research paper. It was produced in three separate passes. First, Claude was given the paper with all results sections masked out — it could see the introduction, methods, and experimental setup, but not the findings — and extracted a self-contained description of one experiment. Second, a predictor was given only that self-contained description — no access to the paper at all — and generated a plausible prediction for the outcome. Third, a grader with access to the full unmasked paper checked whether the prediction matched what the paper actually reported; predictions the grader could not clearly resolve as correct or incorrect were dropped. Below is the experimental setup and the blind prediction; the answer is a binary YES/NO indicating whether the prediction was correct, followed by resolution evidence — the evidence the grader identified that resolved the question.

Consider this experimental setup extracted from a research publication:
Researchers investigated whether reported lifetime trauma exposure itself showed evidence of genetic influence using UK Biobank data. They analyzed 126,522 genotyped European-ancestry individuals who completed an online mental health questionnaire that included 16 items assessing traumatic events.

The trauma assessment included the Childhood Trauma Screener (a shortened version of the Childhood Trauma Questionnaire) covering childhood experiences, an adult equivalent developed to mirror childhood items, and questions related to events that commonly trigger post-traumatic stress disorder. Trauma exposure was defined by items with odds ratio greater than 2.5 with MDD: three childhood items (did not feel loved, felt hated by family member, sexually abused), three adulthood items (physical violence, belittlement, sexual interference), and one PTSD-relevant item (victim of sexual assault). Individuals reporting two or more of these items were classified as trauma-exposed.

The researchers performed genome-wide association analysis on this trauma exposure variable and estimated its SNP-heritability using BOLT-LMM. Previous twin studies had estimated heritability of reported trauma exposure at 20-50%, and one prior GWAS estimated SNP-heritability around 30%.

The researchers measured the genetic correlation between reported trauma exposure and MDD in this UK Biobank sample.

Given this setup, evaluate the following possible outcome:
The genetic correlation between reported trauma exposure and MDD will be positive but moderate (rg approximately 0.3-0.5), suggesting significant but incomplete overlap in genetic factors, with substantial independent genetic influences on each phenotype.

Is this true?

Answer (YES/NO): NO